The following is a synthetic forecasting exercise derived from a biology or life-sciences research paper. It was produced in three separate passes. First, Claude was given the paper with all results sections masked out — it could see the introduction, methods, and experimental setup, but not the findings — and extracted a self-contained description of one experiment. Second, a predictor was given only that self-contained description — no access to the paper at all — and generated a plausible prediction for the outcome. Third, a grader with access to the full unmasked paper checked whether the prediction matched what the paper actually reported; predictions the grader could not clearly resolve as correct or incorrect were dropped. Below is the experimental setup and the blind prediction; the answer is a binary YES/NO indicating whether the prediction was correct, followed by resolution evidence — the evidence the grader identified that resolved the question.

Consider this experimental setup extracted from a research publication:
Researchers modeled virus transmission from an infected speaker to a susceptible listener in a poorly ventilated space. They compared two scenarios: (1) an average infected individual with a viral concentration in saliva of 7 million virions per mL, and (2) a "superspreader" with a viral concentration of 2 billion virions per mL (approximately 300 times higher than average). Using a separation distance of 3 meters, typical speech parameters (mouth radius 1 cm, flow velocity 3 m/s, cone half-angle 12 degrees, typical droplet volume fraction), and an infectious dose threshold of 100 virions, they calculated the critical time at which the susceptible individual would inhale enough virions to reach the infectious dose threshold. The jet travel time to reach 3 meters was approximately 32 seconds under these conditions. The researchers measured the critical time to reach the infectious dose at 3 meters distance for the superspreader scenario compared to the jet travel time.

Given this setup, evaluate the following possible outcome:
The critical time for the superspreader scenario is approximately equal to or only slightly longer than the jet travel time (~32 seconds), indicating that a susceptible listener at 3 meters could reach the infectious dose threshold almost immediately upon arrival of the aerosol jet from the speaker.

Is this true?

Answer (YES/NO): NO